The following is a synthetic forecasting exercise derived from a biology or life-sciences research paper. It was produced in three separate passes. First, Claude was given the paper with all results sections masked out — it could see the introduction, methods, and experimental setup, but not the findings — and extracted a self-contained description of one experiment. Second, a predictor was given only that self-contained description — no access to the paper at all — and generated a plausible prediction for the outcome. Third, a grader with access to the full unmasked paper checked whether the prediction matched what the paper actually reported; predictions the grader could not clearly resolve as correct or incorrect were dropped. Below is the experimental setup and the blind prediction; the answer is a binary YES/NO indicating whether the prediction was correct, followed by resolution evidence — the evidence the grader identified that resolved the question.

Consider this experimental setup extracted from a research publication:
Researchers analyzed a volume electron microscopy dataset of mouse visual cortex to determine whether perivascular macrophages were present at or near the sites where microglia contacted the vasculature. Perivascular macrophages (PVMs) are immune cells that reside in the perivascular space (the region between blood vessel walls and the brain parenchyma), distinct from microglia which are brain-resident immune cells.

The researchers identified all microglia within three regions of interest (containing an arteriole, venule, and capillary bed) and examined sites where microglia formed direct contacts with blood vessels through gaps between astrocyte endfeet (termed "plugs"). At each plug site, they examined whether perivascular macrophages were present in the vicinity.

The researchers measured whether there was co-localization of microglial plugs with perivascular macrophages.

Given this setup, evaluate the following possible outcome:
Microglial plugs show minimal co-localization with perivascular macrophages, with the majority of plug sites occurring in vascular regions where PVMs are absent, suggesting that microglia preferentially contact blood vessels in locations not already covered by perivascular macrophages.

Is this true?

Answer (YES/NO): YES